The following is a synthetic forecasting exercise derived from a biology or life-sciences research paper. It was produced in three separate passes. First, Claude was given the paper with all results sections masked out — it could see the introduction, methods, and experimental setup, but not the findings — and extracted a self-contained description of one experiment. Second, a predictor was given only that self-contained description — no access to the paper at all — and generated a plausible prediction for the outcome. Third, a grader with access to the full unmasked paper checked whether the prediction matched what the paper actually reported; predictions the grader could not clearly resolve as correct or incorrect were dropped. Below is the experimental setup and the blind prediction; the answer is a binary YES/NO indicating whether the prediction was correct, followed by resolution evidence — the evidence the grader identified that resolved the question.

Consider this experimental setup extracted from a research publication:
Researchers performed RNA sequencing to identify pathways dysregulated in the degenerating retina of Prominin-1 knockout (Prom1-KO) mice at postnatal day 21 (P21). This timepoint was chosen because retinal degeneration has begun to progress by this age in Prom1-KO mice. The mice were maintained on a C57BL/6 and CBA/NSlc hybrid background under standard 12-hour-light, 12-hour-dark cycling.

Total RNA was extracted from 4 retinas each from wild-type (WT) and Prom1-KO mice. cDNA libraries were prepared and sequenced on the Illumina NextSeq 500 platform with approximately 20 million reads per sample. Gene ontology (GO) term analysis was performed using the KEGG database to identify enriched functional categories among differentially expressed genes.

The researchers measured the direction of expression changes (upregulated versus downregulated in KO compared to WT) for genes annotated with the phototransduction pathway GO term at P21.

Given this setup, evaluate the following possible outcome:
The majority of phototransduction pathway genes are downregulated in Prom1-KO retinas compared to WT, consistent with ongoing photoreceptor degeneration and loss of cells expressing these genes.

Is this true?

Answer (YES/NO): YES